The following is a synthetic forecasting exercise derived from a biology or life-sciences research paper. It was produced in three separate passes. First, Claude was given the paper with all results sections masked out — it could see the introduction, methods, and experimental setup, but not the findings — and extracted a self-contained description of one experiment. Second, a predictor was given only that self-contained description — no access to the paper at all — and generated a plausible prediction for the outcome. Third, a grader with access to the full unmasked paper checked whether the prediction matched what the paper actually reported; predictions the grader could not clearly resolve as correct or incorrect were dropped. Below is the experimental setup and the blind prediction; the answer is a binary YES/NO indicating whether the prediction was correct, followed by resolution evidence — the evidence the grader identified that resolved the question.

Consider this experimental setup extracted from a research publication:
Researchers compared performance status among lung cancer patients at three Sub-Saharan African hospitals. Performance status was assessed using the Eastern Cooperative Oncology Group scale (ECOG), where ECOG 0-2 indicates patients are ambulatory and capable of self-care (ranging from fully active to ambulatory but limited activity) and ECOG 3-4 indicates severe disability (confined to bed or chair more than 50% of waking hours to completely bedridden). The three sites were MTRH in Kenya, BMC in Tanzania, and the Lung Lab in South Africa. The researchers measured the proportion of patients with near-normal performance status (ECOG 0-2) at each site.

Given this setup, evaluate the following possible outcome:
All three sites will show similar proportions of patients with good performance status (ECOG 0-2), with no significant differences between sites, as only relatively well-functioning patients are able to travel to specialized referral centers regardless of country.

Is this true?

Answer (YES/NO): NO